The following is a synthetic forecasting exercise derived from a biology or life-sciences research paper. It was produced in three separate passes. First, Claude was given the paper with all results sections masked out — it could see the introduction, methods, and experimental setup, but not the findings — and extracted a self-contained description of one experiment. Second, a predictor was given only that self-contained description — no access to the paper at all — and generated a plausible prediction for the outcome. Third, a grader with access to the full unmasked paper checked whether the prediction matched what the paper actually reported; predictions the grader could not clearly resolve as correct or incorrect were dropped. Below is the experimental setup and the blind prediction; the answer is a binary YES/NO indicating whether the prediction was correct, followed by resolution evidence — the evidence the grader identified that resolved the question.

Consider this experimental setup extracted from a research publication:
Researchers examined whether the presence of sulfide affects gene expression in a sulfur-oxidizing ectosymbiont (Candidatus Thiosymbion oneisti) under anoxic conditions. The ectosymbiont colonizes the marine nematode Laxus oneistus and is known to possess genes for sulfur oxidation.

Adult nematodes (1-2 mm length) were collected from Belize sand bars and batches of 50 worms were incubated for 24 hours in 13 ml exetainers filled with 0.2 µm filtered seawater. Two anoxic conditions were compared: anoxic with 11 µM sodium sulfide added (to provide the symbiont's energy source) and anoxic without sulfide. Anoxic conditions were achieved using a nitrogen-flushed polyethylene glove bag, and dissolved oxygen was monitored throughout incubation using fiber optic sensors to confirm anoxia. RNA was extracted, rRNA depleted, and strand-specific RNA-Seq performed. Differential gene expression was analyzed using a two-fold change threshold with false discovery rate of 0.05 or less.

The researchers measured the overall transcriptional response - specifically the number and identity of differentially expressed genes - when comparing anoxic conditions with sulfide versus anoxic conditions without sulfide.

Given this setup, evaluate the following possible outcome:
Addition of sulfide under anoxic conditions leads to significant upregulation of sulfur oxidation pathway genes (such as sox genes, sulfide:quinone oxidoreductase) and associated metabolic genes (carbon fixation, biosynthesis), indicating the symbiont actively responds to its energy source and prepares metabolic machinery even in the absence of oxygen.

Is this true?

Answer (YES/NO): NO